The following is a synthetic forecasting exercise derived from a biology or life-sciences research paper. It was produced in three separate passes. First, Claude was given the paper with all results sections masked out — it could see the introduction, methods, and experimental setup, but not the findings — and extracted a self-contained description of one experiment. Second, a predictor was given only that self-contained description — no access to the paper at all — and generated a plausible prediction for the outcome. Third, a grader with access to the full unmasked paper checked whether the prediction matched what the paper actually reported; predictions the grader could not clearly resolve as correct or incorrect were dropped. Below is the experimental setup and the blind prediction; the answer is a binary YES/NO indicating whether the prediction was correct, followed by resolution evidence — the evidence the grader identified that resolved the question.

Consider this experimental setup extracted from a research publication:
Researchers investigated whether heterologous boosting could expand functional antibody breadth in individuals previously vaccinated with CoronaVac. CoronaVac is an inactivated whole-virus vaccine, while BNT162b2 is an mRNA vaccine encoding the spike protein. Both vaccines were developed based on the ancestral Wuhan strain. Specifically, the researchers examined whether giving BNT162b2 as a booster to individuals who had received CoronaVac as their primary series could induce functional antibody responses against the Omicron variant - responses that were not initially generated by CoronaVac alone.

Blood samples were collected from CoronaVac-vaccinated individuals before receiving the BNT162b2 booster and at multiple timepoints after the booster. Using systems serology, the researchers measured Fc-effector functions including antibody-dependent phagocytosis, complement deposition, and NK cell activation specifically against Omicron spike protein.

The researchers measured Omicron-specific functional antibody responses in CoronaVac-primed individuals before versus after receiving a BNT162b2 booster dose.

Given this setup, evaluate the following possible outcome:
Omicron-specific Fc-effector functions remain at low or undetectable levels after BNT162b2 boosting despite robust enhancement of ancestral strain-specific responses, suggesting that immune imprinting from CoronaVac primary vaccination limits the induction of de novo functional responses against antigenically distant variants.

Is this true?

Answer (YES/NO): NO